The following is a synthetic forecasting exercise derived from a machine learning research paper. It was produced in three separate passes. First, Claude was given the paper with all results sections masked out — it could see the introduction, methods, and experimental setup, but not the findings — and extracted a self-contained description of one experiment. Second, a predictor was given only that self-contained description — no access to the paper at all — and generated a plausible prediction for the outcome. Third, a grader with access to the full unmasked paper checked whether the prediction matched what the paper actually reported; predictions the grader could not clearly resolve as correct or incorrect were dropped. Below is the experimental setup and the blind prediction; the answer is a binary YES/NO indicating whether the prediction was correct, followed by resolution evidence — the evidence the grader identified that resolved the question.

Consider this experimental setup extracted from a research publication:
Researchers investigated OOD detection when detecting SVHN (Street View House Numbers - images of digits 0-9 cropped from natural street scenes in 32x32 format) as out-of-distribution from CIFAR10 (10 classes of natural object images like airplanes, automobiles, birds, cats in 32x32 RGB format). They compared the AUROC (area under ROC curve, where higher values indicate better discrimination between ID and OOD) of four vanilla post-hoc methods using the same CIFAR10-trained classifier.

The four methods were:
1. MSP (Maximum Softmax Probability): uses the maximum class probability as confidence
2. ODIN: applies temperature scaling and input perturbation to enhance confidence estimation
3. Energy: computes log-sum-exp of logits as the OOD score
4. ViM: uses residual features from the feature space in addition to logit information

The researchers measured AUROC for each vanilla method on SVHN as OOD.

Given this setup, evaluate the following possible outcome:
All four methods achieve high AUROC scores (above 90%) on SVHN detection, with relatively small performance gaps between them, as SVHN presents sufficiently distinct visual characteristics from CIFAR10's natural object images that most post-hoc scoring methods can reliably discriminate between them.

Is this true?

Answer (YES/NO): NO